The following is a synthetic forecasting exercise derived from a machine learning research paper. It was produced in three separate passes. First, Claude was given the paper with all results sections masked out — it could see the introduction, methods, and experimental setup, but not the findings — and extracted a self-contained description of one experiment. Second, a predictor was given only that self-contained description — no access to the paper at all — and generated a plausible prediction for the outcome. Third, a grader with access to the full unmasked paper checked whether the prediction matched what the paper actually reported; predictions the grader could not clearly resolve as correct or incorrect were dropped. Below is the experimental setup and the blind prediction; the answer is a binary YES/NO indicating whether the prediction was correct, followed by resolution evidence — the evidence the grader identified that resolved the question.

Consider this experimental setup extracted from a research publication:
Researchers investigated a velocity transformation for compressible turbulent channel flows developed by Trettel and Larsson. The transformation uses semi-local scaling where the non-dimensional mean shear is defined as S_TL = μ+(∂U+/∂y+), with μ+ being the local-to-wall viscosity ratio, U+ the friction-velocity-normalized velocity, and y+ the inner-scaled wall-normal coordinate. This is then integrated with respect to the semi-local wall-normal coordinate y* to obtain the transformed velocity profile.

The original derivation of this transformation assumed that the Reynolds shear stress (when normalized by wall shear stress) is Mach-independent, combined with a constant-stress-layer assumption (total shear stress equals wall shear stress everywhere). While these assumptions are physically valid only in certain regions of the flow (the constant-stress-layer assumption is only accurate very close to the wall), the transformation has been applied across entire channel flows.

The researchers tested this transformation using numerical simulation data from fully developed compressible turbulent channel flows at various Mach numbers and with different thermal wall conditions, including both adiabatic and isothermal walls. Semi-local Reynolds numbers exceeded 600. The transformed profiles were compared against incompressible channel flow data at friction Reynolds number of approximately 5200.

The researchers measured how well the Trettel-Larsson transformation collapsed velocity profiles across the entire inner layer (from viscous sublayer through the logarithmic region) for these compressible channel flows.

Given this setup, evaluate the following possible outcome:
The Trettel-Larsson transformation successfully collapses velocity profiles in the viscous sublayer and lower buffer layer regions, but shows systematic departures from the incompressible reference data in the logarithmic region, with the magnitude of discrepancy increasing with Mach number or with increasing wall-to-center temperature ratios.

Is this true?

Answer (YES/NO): NO